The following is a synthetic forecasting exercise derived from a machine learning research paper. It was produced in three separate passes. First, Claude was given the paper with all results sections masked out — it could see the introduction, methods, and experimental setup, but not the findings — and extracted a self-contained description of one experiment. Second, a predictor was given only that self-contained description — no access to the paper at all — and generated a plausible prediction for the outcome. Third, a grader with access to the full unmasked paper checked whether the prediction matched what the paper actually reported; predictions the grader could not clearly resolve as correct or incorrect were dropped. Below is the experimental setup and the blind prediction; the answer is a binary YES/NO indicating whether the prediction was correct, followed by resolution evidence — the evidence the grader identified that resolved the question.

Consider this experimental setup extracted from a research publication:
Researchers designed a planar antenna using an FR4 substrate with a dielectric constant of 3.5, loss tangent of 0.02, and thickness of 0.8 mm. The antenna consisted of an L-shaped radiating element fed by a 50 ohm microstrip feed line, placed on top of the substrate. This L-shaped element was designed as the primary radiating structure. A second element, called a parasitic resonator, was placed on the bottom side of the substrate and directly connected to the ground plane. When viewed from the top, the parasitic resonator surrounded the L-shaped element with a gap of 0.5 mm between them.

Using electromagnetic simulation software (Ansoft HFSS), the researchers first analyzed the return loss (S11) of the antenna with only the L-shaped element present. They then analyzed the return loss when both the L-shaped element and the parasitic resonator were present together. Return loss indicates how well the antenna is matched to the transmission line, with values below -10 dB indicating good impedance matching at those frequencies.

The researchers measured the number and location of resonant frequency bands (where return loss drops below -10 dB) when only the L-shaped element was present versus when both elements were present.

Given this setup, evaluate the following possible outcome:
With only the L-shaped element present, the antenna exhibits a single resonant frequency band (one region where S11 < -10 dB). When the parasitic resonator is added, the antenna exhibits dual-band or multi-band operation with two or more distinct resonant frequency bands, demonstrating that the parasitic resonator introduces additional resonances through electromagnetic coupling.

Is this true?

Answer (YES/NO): YES